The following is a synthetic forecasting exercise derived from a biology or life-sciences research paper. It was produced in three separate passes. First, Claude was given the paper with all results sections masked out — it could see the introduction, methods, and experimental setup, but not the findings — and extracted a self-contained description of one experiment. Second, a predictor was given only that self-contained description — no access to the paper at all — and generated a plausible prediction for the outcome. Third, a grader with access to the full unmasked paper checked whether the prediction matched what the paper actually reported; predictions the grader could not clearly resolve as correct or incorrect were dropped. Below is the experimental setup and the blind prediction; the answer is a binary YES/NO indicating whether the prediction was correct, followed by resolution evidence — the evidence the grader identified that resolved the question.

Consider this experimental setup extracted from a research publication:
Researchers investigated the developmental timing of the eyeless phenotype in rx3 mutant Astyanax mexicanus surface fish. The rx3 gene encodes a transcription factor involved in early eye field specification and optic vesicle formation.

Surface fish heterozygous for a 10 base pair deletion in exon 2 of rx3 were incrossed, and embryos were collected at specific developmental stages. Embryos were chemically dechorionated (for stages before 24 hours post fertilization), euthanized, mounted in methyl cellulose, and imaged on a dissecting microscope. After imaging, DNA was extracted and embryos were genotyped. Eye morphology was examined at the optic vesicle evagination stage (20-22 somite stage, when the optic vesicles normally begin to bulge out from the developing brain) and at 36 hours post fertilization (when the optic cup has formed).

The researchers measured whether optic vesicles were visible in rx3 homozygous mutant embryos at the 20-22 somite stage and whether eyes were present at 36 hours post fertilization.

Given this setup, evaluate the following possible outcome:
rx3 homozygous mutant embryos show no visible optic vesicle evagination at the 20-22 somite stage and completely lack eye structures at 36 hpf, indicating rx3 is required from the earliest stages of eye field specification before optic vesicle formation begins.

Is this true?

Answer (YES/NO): YES